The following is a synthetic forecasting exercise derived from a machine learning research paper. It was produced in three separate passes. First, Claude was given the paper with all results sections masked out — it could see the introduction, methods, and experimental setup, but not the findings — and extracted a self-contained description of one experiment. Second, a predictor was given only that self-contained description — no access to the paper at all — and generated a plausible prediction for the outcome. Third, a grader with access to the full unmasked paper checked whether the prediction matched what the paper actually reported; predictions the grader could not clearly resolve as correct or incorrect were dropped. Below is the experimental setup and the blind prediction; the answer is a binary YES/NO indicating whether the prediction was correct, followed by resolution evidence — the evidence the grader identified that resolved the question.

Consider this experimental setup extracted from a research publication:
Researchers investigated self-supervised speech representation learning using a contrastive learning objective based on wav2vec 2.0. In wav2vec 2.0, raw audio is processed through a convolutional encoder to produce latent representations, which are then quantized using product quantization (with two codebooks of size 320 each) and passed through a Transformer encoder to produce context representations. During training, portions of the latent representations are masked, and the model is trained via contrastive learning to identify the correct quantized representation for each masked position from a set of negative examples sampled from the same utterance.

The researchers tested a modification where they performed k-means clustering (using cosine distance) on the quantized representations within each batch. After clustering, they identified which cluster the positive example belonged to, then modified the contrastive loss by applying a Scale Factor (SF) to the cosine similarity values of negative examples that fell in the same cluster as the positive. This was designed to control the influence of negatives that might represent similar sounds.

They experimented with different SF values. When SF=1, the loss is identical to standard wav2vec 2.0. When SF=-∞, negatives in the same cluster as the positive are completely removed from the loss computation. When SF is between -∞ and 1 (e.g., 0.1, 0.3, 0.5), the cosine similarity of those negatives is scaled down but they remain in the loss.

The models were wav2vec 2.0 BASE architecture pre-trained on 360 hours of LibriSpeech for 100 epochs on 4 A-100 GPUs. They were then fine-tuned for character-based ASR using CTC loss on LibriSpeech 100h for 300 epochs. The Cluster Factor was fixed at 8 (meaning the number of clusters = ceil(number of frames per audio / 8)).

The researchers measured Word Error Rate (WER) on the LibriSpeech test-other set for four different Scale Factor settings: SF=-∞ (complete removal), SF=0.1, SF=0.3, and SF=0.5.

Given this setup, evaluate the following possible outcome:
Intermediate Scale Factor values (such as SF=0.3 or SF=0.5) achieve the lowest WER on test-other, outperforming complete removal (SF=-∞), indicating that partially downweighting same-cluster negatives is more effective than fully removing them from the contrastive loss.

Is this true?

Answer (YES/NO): NO